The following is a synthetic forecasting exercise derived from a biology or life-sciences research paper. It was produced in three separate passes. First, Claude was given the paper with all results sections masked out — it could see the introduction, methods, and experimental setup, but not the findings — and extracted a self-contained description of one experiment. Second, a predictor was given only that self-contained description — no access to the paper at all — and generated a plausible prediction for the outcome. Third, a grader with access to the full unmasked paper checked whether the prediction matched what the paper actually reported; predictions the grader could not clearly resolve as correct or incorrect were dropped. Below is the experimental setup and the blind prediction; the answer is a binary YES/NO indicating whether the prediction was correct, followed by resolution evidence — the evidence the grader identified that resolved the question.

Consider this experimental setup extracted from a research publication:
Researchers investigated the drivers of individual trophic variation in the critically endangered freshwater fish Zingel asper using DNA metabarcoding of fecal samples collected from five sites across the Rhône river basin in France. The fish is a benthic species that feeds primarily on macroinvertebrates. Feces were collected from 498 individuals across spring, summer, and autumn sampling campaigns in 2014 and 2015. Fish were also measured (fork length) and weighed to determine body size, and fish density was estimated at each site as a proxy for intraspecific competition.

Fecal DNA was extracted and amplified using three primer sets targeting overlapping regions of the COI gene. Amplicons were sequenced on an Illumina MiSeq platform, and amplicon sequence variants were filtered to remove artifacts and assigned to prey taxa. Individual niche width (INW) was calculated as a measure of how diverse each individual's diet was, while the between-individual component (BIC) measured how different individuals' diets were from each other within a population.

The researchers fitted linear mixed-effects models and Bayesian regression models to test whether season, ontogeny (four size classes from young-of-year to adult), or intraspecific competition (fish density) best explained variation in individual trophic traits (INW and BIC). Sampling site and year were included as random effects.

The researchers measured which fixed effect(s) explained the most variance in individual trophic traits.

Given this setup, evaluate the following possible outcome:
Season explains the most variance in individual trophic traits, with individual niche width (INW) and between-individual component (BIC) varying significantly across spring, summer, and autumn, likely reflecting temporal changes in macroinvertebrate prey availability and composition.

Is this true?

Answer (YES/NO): NO